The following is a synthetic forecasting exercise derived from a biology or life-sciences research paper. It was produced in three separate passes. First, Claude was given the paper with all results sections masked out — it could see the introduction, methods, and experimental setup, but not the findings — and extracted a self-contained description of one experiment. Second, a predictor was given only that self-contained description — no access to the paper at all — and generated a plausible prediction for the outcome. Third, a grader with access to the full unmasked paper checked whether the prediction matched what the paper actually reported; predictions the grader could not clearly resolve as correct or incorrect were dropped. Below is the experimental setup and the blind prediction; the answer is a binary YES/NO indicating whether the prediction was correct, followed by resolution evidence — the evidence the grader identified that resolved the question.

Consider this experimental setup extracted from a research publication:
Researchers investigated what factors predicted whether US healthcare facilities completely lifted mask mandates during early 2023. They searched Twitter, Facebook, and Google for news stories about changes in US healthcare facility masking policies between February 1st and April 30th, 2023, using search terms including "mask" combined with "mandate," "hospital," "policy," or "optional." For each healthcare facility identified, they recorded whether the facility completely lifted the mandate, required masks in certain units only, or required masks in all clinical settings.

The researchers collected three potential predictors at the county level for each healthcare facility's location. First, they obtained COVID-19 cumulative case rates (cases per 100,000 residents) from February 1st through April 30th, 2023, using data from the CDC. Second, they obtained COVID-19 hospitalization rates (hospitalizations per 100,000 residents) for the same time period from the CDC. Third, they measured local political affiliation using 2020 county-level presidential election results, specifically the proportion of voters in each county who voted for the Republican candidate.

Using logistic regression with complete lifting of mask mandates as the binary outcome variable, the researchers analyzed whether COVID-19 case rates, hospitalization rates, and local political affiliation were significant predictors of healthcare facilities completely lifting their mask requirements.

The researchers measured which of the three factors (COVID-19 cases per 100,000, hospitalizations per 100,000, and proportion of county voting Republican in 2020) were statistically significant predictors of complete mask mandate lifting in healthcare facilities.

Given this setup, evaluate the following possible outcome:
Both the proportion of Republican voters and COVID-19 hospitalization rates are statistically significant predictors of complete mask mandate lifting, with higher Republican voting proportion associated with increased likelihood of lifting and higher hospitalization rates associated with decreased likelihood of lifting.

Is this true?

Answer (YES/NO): NO